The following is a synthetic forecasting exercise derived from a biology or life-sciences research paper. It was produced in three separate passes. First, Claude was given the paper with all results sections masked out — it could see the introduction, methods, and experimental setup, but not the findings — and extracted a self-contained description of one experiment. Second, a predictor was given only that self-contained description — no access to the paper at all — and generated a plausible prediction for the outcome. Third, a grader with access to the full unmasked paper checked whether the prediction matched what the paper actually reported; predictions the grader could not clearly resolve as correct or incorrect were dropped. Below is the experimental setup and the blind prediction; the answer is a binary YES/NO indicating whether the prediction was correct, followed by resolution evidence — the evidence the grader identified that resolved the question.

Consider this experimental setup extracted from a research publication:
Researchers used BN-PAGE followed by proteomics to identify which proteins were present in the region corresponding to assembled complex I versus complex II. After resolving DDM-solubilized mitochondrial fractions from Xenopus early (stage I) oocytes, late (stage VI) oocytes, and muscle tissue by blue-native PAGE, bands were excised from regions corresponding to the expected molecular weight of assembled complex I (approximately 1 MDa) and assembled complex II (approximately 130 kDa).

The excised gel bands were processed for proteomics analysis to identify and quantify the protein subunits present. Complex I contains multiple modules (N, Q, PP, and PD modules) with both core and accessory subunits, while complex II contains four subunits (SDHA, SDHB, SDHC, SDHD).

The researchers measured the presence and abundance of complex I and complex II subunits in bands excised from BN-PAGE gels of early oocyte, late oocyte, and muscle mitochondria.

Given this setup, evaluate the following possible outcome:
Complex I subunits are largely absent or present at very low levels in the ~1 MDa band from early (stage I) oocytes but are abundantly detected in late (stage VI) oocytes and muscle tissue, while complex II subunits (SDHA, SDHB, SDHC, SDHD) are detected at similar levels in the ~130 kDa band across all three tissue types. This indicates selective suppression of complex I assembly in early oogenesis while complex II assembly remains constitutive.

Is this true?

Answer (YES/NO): YES